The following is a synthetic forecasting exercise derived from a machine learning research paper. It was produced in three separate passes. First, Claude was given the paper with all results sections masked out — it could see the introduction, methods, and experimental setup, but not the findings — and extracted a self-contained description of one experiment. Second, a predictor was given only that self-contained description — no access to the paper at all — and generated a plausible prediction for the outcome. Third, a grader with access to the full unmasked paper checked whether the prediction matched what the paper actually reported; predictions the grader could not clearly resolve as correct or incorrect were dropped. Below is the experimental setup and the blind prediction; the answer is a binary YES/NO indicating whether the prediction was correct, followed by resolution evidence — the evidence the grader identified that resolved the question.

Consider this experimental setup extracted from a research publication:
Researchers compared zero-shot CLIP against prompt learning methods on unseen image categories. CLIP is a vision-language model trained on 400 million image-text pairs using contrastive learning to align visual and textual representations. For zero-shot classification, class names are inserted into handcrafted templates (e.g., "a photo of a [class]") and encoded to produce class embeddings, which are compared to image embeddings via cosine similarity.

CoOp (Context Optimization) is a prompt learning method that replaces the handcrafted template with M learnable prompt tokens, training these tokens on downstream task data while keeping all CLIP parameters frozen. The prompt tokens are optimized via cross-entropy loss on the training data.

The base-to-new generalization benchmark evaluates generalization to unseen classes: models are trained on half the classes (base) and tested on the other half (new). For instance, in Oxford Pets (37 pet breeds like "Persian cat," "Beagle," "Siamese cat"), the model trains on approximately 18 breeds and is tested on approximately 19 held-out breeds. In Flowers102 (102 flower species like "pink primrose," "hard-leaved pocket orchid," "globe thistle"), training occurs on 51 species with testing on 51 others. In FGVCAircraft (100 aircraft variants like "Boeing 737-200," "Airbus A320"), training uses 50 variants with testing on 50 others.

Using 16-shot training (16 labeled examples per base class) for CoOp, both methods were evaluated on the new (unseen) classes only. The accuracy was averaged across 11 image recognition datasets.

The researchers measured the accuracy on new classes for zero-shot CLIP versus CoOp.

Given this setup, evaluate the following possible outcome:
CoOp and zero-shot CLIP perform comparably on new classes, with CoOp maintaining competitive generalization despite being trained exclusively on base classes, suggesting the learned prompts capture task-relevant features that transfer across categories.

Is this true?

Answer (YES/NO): NO